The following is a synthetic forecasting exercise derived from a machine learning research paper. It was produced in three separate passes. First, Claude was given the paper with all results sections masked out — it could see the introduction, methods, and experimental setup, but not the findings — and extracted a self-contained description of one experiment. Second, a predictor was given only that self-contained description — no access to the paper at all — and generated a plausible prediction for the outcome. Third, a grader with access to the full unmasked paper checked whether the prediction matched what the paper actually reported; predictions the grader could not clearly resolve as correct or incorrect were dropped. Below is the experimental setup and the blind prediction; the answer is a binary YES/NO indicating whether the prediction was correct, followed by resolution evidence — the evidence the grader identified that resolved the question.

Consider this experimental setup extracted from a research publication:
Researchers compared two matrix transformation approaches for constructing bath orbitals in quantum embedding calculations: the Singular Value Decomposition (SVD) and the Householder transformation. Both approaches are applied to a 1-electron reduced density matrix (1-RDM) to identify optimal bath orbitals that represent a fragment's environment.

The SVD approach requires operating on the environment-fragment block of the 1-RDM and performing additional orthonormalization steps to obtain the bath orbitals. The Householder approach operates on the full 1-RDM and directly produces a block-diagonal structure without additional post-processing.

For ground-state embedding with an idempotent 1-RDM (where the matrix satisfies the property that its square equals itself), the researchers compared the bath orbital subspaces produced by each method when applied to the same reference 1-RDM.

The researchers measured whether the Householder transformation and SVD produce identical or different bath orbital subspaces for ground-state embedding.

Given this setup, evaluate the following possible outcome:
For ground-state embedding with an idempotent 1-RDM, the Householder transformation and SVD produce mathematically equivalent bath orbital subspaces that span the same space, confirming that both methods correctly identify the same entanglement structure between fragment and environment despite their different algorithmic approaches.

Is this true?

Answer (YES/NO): YES